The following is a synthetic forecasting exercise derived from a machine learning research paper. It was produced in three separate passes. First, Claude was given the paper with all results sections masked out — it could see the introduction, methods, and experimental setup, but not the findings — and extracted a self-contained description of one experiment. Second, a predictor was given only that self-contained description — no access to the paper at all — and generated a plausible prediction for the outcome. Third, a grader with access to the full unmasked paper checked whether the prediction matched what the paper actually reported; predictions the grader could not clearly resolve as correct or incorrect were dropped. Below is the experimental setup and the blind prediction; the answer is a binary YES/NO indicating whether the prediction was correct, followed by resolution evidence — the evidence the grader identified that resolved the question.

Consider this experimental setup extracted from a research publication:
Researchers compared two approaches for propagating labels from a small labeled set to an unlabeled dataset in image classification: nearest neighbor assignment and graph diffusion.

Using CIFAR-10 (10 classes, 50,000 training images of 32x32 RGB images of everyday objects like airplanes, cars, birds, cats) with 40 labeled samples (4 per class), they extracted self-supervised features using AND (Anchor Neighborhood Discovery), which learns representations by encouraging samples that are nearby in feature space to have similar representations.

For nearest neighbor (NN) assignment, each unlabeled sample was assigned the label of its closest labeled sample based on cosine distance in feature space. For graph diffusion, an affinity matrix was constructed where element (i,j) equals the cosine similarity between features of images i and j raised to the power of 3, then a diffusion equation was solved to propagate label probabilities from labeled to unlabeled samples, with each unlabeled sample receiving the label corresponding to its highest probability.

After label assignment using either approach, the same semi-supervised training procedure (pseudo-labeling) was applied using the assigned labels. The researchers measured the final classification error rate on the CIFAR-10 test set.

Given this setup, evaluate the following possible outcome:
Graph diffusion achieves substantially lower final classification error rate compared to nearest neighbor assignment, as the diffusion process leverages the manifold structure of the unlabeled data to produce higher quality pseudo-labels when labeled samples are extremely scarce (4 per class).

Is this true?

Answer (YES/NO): YES